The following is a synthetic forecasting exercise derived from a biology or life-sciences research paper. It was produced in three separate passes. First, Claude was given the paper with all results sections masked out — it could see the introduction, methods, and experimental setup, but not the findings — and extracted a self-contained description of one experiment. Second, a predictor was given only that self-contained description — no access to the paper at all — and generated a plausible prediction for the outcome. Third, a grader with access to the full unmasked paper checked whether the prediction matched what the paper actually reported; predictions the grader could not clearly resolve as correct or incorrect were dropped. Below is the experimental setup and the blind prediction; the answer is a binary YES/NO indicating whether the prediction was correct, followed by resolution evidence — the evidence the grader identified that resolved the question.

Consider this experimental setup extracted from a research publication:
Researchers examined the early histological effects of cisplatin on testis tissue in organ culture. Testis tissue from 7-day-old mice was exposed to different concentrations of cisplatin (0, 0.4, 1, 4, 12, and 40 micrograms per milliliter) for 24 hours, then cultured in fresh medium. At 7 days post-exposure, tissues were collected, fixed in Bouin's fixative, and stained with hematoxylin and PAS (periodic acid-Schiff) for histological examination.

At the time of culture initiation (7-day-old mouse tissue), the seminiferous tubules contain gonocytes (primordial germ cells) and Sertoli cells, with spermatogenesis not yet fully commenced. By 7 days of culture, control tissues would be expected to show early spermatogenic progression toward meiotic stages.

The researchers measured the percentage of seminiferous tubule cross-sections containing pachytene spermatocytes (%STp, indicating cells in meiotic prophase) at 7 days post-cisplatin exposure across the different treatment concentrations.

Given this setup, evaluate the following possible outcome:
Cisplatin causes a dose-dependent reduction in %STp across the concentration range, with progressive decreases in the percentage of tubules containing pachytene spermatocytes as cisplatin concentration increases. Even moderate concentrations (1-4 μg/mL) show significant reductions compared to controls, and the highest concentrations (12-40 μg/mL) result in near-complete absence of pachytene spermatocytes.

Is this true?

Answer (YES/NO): NO